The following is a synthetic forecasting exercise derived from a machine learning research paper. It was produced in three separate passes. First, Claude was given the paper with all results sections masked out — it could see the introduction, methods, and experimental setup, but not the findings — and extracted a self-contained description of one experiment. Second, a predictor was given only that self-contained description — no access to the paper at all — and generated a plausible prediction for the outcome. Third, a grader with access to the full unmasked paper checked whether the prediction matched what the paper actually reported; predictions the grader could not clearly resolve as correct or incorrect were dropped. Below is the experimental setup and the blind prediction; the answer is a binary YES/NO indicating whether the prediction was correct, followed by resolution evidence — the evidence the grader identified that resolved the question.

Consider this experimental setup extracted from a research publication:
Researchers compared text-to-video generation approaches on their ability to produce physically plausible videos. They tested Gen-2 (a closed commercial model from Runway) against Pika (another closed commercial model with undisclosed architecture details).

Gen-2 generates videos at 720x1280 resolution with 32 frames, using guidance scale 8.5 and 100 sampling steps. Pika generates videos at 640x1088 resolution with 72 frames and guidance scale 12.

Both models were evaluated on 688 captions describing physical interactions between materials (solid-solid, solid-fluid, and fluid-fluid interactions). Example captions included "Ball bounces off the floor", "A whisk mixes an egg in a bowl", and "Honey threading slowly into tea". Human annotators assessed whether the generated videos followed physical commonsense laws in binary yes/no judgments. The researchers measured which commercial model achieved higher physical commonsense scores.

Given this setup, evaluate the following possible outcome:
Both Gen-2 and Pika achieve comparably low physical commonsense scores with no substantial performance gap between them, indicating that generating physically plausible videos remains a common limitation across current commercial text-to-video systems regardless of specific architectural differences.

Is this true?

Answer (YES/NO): NO